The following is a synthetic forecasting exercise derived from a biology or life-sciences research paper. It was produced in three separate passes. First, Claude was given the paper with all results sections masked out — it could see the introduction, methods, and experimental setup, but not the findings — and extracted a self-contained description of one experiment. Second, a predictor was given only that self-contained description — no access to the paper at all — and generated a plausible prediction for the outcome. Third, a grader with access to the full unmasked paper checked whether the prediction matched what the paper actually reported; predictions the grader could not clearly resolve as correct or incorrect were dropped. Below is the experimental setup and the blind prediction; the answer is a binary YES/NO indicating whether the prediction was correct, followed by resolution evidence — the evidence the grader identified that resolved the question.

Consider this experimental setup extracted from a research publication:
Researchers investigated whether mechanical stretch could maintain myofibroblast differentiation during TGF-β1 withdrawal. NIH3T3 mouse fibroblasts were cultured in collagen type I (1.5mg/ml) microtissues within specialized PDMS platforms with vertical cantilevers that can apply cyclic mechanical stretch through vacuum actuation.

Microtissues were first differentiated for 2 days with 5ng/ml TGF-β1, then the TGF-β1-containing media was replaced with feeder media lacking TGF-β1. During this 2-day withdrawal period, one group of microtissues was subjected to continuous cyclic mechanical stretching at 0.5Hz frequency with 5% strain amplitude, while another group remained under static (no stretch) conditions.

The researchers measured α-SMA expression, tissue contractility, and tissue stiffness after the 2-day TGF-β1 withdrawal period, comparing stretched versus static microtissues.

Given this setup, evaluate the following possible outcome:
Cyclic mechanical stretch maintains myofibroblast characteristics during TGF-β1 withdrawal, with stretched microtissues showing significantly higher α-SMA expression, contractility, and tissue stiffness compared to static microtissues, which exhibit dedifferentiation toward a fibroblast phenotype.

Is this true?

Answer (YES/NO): YES